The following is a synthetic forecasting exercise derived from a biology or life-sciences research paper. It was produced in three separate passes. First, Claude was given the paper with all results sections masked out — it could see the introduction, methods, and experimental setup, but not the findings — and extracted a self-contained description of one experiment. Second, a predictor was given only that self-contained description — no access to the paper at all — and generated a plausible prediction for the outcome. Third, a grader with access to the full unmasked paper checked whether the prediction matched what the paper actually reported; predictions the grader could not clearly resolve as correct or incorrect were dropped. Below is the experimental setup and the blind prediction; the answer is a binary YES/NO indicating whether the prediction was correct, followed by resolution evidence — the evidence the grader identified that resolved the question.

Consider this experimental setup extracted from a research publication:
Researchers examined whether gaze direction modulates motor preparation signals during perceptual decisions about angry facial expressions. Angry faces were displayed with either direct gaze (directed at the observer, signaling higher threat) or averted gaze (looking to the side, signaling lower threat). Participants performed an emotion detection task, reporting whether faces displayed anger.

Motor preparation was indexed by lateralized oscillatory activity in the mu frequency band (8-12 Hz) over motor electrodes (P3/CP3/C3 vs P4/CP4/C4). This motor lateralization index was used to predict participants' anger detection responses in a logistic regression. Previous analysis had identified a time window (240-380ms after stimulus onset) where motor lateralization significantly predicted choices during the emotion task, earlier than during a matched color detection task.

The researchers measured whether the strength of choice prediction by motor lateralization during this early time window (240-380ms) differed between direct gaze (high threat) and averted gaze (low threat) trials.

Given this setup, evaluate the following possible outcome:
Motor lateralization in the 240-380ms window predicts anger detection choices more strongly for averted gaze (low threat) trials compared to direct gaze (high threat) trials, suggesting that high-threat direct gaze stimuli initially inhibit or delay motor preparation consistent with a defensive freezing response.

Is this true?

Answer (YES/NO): NO